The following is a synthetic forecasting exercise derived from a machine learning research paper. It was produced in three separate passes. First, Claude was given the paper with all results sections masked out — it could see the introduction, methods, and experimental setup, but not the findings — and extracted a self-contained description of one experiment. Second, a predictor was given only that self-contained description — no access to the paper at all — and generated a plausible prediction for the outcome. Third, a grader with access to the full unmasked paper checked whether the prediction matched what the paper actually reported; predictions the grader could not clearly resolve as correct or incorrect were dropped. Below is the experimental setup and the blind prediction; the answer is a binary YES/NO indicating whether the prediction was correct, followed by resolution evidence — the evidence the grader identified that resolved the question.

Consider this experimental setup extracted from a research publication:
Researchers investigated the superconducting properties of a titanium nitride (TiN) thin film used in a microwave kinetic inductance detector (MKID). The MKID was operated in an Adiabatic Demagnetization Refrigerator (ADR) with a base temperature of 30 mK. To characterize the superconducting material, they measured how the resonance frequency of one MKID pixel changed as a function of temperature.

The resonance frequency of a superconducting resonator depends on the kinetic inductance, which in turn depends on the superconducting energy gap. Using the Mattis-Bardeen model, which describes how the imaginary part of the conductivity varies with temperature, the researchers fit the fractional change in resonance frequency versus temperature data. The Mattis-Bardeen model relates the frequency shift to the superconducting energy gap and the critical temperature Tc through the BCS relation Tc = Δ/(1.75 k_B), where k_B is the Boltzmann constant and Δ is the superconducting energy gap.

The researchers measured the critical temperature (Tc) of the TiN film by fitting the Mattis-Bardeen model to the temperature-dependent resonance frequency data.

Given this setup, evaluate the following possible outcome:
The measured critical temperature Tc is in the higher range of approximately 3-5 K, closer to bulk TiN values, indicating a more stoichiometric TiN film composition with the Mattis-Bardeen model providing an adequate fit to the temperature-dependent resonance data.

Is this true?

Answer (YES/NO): NO